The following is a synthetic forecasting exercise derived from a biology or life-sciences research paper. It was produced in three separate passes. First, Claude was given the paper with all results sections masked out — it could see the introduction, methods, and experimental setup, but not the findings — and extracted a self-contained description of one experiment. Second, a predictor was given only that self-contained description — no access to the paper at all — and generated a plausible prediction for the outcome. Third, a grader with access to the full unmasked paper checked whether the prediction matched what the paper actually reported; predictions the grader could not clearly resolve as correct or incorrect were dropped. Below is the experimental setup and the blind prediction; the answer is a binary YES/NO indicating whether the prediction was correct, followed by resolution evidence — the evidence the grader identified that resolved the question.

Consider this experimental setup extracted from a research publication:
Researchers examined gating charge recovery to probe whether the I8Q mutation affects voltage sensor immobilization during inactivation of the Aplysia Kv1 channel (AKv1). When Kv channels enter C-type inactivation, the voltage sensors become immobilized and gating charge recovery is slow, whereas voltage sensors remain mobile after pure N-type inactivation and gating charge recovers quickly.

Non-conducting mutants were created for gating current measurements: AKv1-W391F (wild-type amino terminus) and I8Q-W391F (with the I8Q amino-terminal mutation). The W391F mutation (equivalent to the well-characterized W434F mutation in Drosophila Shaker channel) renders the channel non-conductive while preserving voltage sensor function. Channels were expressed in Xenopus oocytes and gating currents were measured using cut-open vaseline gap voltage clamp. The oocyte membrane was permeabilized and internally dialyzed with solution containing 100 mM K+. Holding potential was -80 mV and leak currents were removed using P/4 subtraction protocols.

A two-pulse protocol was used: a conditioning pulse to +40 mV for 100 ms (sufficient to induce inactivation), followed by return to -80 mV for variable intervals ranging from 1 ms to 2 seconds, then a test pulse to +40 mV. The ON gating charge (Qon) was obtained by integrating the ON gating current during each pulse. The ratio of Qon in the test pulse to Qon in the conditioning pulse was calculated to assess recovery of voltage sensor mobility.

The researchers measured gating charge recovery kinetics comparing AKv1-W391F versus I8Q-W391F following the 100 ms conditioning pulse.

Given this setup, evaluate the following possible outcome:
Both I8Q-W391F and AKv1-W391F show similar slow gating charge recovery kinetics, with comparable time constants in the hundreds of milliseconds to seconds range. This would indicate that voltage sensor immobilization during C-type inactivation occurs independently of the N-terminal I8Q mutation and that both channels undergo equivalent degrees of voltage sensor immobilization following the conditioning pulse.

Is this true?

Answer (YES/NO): NO